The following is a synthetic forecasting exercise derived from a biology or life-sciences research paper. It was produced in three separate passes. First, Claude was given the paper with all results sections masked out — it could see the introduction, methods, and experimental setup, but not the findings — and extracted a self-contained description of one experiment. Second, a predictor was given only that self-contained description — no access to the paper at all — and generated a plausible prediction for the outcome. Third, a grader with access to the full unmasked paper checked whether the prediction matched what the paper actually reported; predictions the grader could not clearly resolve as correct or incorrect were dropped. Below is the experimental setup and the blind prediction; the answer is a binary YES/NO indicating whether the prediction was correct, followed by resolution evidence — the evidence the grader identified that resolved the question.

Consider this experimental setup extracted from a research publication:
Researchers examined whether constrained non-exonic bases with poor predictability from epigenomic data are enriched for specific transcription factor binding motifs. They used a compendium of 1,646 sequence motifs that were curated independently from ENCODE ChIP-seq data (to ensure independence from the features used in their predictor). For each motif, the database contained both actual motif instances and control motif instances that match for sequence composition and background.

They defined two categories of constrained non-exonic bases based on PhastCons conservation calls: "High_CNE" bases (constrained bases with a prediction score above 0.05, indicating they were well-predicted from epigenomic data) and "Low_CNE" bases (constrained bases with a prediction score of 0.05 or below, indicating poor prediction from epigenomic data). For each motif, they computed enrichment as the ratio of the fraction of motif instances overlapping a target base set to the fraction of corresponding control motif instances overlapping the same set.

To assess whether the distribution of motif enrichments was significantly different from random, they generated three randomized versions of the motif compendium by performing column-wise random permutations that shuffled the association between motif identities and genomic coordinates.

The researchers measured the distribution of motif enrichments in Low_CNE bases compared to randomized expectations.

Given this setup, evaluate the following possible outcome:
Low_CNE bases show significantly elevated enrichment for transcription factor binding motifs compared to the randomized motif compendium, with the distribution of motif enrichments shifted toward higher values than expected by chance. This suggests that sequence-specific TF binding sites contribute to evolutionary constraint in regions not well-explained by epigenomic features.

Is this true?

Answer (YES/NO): YES